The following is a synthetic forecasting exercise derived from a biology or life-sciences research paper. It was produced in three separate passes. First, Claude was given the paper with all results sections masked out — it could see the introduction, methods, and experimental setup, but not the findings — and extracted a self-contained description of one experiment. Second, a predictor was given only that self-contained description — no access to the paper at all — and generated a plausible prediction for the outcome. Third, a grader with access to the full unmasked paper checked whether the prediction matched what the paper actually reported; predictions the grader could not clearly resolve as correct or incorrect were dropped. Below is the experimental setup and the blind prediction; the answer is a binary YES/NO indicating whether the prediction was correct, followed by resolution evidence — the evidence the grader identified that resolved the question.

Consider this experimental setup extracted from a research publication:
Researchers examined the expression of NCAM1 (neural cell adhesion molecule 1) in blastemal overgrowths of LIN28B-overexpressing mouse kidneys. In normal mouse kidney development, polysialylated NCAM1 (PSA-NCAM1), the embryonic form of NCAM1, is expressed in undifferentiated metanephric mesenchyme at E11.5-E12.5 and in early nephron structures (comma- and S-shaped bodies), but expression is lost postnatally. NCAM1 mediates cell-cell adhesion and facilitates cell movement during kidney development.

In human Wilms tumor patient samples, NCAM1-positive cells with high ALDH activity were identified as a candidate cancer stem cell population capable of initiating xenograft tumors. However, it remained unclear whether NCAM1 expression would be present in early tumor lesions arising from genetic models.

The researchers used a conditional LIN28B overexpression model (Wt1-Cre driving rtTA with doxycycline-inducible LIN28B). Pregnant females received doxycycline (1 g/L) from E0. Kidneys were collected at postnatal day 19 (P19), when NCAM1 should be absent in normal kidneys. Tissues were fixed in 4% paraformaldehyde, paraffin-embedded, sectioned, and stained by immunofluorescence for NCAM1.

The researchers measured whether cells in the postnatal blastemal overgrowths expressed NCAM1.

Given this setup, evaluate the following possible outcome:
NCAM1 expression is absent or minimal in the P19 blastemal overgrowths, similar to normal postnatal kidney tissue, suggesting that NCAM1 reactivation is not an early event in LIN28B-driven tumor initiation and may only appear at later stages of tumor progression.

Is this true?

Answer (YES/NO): NO